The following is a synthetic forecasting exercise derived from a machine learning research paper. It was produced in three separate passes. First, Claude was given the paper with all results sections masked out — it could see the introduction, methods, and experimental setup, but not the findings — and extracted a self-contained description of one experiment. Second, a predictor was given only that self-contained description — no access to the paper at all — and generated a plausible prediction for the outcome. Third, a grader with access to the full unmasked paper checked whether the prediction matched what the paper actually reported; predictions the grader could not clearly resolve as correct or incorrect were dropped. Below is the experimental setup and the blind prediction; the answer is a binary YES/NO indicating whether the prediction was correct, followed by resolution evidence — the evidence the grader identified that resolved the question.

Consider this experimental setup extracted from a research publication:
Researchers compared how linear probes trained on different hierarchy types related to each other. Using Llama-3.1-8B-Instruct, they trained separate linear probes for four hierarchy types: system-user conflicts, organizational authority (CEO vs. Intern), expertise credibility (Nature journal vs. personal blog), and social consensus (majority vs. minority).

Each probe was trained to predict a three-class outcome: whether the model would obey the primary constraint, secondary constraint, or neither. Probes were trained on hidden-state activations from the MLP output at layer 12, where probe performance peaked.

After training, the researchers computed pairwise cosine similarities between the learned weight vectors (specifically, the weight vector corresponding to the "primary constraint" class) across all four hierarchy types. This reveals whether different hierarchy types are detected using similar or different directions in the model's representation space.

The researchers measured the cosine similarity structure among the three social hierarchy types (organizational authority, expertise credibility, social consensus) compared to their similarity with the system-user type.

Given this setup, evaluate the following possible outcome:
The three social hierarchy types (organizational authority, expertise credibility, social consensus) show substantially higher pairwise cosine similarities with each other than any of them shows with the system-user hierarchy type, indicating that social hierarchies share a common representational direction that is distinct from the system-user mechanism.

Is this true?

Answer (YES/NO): YES